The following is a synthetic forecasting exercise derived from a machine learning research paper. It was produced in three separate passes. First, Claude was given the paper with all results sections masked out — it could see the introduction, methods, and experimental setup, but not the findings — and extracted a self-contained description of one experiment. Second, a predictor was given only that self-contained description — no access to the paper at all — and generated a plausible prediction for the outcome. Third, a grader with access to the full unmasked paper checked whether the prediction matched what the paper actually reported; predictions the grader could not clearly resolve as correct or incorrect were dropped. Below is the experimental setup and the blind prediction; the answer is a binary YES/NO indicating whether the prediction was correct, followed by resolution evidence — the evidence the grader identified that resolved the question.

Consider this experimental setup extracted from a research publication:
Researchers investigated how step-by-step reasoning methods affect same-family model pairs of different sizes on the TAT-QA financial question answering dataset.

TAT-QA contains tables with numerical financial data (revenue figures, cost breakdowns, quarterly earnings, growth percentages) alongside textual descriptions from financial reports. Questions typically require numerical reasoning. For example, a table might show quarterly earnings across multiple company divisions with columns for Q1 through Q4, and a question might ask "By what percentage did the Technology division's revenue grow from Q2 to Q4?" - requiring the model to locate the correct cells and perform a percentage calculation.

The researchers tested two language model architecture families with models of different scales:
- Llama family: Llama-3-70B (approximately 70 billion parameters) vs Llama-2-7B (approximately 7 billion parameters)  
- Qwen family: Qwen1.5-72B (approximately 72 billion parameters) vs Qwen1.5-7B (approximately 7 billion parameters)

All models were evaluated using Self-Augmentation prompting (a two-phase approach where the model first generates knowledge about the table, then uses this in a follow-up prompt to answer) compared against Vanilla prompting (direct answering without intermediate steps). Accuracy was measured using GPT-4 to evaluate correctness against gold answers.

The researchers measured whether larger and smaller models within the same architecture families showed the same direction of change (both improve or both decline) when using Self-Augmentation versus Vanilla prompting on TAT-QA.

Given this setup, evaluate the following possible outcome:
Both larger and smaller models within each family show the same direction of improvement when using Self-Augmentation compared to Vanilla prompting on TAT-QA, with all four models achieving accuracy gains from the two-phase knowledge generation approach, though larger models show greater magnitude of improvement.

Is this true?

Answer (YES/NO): NO